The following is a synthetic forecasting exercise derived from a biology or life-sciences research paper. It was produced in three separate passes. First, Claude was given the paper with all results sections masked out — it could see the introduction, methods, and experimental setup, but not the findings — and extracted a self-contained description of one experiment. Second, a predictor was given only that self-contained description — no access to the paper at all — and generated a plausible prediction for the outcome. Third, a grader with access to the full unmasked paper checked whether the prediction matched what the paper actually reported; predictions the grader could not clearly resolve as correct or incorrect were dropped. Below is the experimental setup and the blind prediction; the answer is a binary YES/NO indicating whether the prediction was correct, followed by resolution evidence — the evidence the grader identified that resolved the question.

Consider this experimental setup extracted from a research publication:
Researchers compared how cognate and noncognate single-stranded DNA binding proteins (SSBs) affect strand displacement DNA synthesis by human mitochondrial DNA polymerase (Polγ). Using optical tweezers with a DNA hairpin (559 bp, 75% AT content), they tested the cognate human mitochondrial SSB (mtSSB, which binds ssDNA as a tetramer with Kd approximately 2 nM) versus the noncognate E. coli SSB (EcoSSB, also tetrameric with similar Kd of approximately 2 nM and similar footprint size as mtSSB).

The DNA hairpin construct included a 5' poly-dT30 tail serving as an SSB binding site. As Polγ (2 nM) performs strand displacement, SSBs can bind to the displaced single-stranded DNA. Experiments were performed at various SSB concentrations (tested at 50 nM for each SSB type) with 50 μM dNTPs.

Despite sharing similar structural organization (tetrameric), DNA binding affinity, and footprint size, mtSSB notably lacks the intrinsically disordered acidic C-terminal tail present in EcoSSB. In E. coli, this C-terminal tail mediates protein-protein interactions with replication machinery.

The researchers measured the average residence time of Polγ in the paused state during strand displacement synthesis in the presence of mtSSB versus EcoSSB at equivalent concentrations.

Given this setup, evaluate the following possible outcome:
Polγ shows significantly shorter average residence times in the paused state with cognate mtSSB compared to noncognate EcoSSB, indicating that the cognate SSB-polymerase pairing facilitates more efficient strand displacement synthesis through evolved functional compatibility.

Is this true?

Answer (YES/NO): YES